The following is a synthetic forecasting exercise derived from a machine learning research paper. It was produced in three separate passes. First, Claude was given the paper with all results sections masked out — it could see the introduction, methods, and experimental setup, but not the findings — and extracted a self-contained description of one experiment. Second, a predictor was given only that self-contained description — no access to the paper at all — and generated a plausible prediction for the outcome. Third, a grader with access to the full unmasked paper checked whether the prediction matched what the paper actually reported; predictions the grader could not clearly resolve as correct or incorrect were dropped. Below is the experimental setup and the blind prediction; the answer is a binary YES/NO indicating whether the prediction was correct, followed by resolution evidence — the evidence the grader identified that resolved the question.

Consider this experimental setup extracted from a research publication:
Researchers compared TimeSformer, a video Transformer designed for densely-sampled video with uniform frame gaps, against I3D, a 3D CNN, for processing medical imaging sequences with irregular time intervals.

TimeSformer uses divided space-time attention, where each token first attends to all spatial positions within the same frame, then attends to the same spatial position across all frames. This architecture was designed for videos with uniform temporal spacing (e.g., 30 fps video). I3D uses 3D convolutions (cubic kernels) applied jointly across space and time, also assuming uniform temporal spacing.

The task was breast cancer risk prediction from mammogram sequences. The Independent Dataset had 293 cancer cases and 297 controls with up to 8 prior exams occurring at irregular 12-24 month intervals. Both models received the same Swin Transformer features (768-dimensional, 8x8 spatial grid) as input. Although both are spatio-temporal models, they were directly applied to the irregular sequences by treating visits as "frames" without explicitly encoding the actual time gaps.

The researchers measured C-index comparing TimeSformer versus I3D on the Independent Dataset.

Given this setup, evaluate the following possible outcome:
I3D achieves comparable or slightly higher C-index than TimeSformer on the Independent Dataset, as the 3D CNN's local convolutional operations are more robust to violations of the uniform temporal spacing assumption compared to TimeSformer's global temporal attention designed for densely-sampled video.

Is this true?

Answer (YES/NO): NO